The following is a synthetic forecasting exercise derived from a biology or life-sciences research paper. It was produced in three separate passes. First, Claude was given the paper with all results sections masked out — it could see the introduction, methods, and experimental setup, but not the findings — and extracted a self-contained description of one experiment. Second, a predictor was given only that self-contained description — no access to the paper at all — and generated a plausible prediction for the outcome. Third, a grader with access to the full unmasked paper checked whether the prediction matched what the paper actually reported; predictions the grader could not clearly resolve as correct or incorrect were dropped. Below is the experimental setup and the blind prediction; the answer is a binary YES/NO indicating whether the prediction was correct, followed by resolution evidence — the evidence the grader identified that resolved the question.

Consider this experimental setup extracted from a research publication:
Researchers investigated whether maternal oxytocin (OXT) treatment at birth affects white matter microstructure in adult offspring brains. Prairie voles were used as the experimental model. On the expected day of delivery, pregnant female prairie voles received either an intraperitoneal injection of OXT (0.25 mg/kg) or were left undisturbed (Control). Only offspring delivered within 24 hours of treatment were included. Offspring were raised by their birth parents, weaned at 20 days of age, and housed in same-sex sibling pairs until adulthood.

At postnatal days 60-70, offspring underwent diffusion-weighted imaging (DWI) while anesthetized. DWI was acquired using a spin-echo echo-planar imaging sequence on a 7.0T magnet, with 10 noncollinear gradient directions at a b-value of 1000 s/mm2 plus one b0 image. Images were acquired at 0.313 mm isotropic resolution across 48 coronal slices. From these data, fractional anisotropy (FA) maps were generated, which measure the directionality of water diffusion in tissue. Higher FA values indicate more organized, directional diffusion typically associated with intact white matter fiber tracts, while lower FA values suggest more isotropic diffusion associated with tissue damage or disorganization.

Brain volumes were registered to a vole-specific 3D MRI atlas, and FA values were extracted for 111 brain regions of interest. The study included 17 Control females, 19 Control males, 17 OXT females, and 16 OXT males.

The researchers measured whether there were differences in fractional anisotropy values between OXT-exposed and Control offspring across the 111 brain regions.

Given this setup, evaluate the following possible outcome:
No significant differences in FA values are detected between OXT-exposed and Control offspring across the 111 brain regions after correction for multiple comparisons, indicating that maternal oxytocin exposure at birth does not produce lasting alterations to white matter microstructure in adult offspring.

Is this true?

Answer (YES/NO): NO